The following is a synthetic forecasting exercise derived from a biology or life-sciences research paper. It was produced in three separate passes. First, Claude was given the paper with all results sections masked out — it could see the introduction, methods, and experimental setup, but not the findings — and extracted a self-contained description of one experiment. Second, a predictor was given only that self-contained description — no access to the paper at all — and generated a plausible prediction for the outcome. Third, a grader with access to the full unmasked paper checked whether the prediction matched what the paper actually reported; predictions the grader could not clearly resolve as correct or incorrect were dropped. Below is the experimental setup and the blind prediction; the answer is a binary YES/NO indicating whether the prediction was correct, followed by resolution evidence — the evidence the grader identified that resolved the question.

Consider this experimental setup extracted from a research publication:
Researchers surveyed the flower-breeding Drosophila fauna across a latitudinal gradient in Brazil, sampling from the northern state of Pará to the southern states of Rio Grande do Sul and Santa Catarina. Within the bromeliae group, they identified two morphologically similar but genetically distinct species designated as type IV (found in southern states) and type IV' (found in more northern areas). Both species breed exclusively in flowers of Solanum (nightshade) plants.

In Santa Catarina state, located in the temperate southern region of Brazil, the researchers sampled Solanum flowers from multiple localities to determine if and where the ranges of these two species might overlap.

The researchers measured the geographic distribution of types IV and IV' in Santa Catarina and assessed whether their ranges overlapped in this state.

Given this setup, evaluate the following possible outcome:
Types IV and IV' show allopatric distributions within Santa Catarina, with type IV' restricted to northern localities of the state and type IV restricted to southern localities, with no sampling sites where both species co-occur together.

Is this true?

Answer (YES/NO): NO